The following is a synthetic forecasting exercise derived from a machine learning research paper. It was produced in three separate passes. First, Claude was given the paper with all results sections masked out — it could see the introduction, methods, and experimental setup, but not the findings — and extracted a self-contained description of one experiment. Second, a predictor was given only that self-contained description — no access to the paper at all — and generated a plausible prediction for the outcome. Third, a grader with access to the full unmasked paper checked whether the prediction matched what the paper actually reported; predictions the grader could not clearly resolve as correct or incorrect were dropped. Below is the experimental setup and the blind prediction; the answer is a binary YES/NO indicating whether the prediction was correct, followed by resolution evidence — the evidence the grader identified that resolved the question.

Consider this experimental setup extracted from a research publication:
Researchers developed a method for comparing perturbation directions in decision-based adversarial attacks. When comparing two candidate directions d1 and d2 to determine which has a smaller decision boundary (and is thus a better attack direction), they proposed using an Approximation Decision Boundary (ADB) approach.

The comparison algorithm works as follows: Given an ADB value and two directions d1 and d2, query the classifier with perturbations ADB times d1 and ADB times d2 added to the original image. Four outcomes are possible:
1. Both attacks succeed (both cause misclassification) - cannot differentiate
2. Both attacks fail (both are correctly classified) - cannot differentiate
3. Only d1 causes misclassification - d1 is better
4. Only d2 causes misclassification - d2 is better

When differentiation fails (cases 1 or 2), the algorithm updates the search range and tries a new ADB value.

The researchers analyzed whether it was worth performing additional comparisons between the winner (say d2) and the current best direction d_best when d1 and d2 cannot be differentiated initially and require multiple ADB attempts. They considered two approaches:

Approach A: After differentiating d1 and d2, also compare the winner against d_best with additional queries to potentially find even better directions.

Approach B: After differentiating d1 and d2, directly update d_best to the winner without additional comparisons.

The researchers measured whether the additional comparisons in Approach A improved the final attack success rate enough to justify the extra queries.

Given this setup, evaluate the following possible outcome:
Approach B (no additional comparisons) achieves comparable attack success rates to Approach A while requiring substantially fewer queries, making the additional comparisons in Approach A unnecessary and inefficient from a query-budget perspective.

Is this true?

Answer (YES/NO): YES